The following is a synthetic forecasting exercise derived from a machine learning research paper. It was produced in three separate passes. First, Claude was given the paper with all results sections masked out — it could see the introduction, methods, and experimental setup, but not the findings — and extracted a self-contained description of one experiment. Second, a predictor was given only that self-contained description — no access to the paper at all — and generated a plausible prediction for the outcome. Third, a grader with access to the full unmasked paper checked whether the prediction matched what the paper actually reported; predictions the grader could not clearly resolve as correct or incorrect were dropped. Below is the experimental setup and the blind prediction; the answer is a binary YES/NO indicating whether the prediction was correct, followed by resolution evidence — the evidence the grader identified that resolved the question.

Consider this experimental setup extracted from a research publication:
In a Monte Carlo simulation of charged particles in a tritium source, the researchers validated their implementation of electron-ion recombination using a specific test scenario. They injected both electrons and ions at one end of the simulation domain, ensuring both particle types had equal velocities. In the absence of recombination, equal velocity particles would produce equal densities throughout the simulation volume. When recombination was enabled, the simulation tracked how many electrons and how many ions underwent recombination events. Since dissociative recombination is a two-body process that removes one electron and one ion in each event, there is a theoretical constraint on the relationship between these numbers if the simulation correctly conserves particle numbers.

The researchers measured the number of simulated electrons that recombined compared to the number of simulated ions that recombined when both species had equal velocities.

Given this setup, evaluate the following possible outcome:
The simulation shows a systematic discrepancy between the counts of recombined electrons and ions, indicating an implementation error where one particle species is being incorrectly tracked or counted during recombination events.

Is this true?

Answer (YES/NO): NO